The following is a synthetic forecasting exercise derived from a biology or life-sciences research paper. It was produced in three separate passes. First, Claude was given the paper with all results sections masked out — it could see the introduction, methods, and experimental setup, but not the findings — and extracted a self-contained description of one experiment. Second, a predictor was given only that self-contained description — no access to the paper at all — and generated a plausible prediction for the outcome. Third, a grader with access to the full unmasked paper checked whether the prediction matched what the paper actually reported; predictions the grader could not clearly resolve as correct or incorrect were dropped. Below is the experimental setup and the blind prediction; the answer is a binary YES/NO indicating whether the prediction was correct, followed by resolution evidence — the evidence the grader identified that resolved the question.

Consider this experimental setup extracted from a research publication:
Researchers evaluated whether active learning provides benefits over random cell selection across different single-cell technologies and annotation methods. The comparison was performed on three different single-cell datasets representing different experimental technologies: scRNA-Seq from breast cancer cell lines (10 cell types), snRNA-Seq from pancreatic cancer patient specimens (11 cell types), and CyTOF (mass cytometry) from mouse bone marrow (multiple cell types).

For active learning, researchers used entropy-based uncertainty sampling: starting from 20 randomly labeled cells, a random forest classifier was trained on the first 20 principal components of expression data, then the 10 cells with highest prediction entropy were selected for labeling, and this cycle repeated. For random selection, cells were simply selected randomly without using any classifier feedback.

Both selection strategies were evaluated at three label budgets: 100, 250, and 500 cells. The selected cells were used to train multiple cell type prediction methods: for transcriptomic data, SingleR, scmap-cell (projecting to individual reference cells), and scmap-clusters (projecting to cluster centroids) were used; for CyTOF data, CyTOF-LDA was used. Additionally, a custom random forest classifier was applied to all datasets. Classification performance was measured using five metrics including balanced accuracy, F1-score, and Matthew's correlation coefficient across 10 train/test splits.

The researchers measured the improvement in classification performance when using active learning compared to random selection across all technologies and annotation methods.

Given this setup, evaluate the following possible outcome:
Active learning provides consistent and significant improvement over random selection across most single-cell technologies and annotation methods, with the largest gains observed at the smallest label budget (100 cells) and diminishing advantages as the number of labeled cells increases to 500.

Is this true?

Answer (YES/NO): NO